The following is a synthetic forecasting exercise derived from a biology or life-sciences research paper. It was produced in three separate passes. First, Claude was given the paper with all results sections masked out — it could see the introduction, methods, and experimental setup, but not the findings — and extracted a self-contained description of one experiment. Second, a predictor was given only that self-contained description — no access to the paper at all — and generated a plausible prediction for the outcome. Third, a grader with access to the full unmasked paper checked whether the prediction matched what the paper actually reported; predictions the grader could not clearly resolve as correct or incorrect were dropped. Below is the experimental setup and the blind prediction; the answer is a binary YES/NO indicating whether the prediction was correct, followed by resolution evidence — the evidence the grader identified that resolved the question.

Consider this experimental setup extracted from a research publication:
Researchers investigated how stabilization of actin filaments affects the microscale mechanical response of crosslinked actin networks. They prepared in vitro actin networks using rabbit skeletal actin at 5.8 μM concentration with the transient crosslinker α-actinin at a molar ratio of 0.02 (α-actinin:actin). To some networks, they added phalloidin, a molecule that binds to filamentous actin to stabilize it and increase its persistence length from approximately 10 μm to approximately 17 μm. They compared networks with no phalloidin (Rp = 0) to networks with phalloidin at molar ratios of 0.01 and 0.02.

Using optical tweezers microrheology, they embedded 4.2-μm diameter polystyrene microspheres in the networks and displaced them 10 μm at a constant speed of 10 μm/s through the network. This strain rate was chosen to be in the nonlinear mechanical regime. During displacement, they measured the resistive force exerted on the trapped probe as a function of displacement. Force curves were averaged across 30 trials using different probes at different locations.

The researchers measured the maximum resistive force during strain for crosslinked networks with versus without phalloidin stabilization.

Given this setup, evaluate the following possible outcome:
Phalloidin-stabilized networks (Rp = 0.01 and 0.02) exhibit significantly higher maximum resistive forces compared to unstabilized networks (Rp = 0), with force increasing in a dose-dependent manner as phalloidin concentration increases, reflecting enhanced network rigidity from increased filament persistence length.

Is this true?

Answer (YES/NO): NO